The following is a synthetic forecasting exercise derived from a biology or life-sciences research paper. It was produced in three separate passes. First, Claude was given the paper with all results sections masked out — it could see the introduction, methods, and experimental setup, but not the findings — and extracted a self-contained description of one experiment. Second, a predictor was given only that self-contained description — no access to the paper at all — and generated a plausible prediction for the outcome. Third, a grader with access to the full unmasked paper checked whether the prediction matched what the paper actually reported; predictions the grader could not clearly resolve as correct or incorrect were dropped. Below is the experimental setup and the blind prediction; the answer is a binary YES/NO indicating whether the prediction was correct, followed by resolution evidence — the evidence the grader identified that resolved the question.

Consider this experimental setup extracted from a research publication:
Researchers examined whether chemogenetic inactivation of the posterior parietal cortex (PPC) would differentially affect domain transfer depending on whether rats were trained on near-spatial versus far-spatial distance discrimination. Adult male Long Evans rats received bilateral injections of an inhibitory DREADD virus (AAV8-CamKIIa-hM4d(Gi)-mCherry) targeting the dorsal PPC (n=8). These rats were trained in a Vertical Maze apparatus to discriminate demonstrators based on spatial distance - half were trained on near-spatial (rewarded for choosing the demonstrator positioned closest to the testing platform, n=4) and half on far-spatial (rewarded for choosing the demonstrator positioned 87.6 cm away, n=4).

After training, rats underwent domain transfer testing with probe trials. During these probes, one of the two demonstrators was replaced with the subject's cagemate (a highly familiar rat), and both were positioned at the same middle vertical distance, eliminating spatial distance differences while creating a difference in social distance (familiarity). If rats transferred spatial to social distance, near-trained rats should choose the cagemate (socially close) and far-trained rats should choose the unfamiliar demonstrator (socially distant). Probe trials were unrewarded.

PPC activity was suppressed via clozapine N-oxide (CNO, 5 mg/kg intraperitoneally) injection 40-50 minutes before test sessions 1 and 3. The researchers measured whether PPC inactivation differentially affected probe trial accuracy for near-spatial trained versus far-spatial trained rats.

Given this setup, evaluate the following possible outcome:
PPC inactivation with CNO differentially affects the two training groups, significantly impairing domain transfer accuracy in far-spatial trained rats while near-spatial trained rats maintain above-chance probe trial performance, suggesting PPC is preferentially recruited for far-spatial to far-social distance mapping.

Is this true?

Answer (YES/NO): NO